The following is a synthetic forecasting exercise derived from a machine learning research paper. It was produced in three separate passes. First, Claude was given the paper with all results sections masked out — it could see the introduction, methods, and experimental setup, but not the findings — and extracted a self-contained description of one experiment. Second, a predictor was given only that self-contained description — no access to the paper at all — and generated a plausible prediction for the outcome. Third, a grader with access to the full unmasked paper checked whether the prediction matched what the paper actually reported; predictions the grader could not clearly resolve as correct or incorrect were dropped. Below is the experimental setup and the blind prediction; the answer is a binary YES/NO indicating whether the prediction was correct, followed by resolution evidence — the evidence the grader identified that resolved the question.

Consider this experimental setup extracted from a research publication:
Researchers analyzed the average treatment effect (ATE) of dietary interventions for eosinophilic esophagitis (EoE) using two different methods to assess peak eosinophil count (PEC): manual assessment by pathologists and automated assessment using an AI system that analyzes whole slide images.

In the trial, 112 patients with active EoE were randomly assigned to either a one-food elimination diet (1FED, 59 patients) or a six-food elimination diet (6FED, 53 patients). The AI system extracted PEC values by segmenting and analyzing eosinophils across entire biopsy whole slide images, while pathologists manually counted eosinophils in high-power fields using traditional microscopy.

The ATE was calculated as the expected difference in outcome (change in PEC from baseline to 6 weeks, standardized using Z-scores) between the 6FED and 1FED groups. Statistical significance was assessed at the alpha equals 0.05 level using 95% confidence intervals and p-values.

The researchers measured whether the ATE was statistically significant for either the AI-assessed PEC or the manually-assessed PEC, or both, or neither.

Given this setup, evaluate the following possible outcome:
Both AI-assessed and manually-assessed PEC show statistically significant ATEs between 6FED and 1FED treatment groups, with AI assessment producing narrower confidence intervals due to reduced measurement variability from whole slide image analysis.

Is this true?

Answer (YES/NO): NO